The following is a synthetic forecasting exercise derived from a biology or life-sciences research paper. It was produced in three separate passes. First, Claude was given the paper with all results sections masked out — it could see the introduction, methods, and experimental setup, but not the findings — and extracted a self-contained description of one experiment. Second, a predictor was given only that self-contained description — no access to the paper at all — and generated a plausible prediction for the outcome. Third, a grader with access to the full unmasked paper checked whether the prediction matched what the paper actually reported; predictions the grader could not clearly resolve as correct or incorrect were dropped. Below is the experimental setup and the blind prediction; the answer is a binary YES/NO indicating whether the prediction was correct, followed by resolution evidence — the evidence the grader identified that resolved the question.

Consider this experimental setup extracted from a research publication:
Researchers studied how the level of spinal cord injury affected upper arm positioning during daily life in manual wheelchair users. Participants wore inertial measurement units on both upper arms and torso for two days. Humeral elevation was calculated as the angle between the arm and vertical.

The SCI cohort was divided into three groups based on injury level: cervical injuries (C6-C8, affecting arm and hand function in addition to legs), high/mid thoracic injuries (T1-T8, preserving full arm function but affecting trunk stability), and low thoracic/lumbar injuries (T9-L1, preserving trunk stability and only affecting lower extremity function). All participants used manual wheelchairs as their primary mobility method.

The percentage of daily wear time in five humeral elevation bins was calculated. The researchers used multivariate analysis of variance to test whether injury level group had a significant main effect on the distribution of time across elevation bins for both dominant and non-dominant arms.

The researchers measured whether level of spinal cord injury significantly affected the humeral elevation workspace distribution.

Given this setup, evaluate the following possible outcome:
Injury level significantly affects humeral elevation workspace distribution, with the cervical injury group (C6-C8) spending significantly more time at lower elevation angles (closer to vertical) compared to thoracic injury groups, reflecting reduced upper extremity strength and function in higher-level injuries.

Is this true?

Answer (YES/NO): NO